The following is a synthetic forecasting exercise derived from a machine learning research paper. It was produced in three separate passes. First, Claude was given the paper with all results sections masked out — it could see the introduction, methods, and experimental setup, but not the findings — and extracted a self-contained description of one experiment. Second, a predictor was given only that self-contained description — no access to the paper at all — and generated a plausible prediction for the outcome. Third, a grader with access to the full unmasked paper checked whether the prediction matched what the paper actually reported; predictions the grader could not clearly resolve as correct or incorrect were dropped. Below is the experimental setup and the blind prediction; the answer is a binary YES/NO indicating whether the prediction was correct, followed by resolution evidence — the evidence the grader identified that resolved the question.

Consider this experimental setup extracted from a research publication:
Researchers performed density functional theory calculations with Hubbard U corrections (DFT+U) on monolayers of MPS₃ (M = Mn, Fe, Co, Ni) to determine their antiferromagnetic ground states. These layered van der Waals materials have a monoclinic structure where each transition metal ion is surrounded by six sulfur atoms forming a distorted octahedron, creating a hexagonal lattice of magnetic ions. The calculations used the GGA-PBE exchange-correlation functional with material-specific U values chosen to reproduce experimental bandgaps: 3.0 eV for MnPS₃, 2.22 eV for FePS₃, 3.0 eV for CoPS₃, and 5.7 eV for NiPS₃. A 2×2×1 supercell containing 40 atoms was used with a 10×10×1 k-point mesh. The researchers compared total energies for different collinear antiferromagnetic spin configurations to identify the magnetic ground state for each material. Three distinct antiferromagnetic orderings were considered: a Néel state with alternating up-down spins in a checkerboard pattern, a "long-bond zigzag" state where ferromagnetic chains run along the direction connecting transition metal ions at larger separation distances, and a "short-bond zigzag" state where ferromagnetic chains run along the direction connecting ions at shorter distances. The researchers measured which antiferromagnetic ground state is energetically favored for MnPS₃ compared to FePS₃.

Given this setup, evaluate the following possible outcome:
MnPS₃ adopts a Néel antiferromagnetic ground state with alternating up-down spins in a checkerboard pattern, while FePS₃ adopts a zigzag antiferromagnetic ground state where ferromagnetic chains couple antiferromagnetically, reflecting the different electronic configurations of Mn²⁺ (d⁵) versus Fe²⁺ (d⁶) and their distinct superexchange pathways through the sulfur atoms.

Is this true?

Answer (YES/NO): YES